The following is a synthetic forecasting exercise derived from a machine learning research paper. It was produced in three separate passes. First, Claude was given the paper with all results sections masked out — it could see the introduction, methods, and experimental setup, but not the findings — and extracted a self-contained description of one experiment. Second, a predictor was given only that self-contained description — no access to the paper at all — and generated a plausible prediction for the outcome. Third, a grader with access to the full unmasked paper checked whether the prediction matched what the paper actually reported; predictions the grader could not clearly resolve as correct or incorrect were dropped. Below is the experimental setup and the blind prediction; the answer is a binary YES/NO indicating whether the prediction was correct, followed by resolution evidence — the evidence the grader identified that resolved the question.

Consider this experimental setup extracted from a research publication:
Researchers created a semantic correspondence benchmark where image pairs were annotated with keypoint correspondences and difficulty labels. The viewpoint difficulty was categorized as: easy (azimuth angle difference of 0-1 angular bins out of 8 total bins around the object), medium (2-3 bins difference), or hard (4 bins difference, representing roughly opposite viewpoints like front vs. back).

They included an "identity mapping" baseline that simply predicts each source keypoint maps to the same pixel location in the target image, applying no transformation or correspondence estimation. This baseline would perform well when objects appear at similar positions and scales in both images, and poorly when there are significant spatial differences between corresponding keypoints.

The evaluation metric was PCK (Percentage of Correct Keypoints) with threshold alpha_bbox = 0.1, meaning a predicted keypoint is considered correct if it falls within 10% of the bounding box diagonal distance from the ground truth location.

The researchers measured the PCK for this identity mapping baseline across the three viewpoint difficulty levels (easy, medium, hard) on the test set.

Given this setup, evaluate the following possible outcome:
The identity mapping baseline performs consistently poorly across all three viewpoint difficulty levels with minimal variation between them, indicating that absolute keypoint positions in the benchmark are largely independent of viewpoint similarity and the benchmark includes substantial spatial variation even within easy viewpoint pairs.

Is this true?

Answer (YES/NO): NO